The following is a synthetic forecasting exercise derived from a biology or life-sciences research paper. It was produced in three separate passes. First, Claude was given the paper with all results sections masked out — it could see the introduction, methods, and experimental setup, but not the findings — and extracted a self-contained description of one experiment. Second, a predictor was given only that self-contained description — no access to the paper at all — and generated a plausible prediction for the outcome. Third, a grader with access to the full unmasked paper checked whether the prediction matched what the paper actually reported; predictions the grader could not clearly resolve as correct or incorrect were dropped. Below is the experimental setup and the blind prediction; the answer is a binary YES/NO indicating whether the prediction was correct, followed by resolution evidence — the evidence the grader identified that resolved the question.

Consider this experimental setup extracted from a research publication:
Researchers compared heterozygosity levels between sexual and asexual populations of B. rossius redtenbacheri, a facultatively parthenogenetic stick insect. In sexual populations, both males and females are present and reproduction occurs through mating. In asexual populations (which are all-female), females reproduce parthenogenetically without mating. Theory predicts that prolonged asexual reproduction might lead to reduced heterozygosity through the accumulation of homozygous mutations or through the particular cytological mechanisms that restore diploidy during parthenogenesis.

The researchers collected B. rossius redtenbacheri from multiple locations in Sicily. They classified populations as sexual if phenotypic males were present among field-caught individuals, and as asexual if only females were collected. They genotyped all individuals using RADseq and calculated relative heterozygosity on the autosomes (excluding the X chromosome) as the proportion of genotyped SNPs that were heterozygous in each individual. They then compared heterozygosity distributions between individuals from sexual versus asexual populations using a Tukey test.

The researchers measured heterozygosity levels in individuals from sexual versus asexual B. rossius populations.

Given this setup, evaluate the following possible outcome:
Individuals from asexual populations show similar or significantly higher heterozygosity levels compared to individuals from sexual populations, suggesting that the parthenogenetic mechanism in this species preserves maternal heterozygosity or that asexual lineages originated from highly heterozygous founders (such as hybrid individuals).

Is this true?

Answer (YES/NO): NO